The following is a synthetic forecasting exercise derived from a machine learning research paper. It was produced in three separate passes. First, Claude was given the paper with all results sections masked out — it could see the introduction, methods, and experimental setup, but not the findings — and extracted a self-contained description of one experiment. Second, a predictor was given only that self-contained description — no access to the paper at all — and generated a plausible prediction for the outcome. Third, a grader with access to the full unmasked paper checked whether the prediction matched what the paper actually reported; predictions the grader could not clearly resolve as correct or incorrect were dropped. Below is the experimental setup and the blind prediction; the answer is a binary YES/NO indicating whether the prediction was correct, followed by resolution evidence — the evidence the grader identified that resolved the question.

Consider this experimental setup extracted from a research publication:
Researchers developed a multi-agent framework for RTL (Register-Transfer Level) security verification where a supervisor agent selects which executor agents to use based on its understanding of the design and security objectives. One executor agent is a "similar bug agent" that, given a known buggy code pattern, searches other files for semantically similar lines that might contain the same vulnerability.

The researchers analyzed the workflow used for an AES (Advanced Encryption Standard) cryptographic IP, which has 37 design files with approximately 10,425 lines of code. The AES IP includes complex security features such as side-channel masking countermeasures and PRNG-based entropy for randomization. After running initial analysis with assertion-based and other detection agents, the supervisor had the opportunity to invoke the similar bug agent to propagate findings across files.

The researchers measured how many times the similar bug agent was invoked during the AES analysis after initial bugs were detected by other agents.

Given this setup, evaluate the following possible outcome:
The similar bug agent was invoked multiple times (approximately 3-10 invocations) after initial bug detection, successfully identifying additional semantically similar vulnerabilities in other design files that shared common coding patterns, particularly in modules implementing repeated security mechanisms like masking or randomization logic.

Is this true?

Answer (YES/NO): NO